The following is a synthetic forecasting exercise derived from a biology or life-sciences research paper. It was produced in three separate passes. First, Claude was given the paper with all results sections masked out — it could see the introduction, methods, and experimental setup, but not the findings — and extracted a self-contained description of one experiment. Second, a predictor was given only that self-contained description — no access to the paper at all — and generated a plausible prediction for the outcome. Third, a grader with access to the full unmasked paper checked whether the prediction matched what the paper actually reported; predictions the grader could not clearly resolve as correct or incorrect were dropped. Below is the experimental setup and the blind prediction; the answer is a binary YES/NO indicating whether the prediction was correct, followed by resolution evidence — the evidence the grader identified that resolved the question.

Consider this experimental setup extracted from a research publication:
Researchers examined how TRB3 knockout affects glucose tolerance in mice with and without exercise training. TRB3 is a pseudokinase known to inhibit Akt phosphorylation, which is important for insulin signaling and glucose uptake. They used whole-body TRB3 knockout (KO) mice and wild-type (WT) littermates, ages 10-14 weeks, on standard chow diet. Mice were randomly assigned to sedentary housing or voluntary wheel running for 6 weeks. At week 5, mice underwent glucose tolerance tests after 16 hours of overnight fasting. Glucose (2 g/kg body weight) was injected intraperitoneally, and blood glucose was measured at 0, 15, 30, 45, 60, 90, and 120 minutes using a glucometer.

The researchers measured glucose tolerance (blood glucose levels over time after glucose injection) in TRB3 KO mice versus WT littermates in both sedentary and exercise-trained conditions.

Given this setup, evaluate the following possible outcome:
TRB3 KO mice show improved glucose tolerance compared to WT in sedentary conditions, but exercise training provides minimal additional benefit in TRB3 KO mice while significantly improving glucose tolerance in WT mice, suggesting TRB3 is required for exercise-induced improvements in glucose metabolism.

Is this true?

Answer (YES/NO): NO